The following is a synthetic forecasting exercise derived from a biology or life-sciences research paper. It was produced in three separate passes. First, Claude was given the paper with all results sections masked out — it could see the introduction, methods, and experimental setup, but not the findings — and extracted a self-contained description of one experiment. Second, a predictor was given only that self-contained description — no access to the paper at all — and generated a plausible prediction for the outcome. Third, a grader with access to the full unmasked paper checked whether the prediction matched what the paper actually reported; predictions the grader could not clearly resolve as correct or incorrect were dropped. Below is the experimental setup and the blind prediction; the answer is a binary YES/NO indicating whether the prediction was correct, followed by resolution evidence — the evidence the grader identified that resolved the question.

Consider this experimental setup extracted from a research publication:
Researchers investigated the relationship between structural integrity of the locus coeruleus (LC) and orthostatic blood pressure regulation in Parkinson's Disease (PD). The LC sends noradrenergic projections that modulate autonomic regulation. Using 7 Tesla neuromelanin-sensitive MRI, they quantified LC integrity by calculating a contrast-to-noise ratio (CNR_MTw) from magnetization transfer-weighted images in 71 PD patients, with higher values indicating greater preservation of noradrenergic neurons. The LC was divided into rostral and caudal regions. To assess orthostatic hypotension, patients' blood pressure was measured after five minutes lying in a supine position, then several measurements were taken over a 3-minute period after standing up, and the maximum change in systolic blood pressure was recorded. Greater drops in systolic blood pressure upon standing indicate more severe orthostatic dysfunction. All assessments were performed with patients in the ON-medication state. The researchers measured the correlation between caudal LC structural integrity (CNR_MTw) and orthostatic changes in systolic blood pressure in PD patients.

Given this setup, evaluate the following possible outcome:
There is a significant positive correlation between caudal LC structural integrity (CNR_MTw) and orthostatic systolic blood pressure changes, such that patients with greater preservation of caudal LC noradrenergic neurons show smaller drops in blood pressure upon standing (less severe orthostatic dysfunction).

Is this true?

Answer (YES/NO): YES